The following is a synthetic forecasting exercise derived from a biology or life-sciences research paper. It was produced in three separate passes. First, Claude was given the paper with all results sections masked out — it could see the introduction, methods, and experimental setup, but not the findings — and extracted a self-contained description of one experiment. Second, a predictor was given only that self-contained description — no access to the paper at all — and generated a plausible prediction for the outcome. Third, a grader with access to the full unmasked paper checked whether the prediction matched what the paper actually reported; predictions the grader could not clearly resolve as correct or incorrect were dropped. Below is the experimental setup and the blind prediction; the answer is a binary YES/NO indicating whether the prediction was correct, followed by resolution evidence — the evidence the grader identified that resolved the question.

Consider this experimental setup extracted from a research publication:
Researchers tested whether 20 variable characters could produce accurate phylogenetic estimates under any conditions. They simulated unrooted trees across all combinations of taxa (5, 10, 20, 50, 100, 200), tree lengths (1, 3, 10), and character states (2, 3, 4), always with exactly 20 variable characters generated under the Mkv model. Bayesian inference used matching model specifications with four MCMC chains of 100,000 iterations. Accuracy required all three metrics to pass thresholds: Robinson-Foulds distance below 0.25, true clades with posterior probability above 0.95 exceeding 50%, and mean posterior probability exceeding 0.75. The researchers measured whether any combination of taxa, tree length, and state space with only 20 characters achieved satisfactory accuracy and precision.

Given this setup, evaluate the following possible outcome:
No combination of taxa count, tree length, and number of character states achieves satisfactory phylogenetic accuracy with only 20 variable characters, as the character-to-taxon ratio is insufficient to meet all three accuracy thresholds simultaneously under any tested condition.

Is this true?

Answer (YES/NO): YES